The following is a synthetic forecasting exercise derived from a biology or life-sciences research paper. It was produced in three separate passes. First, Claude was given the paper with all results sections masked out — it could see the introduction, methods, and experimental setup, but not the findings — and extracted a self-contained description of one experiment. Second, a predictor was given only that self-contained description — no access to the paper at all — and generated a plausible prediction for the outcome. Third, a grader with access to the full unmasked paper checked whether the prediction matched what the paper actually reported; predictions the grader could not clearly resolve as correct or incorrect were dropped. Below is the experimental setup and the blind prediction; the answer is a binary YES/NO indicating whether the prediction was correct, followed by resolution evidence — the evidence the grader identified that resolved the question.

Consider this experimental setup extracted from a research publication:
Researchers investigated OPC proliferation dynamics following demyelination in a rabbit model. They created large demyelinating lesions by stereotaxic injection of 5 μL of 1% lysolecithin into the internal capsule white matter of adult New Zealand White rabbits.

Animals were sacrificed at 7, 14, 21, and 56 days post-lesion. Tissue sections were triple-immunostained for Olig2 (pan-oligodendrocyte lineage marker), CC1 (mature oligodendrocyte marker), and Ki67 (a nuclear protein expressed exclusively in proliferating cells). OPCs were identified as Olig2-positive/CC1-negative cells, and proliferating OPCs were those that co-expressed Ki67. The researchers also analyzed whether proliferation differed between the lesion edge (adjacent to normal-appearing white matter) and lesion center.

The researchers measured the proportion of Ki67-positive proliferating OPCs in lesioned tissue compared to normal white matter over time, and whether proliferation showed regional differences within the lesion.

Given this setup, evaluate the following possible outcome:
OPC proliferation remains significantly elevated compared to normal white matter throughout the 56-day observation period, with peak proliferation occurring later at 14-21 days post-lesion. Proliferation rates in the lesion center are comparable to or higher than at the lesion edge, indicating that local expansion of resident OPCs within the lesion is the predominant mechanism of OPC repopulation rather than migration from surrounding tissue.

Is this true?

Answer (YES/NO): NO